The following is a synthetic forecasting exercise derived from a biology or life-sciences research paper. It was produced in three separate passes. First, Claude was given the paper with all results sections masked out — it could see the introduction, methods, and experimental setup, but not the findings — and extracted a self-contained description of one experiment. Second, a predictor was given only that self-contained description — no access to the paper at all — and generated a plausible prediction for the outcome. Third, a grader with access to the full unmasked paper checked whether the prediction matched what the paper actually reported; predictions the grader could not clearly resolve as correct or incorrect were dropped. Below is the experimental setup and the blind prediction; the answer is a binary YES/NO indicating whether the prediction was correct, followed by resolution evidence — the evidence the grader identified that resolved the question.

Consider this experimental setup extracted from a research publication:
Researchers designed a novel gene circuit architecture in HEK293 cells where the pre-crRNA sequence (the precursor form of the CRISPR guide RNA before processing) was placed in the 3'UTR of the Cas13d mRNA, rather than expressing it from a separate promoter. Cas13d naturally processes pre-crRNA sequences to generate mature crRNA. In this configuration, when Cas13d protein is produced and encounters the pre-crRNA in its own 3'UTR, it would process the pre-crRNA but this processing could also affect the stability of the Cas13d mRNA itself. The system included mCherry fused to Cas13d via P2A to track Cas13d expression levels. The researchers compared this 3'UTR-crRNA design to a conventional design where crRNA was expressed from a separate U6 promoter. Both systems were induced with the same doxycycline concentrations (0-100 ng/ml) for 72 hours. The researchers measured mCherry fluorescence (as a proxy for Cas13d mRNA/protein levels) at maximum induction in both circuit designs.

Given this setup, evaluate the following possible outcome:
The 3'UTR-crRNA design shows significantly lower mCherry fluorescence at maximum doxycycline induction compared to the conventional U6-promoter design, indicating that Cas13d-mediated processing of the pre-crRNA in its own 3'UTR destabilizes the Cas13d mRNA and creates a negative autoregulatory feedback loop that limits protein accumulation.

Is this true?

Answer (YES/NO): YES